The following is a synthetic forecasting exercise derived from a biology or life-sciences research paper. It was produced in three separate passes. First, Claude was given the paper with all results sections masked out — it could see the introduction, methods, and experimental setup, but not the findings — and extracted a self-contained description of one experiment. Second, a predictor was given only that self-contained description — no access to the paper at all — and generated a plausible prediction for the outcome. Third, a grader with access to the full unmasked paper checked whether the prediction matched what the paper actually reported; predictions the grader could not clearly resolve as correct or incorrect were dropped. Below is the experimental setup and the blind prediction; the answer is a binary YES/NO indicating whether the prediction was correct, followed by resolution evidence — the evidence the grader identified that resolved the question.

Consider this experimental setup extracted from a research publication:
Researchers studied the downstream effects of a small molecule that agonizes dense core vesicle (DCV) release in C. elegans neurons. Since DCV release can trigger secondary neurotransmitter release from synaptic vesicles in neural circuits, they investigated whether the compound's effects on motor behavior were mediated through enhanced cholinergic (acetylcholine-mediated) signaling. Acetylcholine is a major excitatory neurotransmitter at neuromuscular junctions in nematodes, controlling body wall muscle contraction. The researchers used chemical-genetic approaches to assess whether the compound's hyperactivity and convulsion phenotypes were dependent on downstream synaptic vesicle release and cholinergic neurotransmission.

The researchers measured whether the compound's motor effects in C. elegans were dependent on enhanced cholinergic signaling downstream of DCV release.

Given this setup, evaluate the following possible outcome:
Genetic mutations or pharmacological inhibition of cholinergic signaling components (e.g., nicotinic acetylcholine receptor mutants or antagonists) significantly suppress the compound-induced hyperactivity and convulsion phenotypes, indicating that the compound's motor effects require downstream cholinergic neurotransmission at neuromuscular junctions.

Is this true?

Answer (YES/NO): NO